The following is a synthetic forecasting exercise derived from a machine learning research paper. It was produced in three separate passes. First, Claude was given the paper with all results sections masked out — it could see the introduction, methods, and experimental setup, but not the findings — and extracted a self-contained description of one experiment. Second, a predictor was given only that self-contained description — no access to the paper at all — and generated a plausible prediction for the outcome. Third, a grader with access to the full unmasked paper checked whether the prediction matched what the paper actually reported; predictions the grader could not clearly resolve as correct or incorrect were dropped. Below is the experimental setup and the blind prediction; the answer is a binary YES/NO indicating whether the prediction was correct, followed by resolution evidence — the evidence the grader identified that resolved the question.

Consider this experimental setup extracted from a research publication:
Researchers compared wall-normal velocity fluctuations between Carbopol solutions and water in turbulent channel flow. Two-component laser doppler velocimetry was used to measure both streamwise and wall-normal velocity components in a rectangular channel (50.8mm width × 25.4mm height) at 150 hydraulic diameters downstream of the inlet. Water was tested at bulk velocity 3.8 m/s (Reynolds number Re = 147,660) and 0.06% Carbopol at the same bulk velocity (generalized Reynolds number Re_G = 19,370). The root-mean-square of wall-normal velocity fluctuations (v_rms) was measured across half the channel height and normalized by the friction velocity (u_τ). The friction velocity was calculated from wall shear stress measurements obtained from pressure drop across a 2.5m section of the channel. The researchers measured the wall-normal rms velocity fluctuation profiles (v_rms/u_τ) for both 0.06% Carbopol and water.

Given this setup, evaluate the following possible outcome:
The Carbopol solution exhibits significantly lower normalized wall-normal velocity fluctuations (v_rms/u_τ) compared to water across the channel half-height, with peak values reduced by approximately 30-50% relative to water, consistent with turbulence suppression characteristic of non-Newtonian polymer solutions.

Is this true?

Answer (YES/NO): NO